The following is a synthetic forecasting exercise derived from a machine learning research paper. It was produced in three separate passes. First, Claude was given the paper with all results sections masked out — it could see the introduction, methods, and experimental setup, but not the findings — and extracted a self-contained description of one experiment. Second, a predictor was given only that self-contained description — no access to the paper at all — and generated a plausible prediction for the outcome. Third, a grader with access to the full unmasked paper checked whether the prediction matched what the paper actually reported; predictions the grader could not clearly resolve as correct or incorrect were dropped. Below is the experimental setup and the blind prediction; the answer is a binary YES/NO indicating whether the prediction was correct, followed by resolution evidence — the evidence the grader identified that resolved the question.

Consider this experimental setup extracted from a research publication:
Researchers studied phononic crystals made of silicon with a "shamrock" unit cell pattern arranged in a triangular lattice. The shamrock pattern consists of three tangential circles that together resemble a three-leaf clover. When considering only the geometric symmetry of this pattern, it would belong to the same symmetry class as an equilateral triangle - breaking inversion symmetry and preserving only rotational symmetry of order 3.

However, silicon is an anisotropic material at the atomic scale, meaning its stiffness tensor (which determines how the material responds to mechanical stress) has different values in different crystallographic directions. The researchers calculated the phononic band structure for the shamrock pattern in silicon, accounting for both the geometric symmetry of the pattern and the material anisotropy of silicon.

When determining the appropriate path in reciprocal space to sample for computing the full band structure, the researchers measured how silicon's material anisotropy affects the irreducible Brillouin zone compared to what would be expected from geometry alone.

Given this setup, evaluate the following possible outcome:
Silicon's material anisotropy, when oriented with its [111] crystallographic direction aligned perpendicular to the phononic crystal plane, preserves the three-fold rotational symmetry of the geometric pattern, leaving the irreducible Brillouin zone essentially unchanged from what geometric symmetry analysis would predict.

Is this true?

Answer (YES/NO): NO